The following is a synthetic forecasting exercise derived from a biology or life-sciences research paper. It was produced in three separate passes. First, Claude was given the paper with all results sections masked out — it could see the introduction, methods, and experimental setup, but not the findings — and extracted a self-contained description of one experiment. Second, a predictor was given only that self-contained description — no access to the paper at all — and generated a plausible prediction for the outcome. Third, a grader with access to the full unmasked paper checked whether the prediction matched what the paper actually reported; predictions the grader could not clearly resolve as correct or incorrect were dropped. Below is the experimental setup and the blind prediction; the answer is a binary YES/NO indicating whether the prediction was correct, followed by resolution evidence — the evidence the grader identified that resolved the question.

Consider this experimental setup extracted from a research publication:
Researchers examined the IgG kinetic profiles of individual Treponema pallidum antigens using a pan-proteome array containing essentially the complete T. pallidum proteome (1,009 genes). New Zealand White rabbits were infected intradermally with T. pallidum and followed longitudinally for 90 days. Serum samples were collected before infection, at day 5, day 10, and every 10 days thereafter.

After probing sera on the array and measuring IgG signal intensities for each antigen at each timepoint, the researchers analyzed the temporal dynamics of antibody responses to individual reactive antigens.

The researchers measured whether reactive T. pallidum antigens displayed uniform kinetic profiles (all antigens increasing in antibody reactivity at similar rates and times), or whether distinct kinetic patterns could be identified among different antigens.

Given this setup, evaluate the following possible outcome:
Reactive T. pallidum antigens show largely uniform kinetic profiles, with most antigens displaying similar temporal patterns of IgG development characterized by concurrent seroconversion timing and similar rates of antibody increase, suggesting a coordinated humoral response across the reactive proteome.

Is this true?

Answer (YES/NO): NO